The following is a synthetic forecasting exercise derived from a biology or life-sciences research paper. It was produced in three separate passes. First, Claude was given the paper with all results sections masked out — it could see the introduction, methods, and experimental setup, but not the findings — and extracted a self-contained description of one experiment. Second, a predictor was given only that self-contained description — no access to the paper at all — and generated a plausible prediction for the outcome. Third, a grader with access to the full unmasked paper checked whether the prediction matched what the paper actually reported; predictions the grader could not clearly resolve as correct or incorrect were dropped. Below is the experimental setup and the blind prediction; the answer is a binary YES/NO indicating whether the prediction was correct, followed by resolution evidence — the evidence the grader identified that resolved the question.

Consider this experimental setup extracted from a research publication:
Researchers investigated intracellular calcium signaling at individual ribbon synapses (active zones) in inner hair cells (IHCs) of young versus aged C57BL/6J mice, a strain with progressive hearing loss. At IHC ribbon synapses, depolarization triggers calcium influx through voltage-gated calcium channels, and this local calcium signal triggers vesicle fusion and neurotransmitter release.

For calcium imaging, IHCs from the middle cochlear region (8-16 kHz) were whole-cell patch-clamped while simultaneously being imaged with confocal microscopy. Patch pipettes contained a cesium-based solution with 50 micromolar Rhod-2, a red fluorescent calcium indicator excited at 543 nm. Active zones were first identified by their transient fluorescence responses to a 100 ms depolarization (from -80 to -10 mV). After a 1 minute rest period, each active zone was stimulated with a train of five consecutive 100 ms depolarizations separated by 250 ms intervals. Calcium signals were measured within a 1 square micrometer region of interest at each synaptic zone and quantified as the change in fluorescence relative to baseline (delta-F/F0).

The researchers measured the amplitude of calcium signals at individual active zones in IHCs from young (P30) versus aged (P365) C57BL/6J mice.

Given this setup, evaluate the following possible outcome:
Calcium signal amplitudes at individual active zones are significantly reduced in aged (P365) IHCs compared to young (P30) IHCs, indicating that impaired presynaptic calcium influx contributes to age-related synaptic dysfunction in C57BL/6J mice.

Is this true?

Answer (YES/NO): NO